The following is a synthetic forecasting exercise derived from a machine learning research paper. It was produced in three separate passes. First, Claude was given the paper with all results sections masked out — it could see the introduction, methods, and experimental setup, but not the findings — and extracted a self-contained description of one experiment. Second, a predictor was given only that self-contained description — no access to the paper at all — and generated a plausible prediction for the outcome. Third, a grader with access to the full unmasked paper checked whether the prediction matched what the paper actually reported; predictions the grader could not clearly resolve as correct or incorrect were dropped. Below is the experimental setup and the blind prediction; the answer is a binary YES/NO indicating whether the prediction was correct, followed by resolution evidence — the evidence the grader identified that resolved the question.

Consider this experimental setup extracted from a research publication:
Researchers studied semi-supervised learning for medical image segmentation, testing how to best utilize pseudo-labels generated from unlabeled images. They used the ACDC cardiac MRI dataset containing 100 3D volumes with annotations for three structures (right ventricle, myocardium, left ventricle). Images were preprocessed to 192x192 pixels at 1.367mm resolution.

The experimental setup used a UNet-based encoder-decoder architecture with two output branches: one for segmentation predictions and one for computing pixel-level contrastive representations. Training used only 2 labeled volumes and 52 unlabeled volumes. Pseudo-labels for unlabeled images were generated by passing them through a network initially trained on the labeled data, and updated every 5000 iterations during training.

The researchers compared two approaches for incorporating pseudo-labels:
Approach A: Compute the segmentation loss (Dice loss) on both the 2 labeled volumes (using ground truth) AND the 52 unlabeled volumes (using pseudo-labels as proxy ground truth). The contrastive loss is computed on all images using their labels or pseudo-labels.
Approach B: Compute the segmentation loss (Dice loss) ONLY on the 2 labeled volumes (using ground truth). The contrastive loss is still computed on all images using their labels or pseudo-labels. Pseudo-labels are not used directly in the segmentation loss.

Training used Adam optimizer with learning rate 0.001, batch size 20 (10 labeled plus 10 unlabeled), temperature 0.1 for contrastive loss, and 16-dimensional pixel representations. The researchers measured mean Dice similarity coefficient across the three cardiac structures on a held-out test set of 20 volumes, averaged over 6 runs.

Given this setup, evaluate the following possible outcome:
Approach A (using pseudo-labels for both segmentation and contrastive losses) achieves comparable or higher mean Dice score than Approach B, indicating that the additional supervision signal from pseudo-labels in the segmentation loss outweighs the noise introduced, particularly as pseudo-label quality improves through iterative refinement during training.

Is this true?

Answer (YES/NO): NO